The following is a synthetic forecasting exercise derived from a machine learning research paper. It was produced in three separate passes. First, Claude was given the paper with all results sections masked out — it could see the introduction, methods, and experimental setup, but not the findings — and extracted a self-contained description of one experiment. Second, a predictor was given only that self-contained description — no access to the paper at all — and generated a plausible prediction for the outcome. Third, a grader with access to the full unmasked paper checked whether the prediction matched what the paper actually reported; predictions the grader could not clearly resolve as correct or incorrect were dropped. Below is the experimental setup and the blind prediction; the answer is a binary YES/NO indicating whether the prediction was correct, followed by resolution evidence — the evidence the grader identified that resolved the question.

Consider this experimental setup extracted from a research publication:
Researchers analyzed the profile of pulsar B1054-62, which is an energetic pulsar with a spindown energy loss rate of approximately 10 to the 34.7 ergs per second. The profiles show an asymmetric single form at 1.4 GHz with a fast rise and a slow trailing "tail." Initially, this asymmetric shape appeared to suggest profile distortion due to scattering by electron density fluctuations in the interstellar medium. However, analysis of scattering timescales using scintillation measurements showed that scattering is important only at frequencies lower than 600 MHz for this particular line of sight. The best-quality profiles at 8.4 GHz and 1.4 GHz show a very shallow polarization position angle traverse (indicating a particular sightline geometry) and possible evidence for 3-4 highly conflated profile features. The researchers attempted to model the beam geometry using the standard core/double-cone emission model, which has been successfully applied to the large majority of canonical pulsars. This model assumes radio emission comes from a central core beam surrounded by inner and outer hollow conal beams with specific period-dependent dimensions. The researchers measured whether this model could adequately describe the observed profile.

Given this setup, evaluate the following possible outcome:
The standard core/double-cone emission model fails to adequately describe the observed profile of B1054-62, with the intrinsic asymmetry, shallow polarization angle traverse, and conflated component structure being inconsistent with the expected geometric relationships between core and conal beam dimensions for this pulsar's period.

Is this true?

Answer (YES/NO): YES